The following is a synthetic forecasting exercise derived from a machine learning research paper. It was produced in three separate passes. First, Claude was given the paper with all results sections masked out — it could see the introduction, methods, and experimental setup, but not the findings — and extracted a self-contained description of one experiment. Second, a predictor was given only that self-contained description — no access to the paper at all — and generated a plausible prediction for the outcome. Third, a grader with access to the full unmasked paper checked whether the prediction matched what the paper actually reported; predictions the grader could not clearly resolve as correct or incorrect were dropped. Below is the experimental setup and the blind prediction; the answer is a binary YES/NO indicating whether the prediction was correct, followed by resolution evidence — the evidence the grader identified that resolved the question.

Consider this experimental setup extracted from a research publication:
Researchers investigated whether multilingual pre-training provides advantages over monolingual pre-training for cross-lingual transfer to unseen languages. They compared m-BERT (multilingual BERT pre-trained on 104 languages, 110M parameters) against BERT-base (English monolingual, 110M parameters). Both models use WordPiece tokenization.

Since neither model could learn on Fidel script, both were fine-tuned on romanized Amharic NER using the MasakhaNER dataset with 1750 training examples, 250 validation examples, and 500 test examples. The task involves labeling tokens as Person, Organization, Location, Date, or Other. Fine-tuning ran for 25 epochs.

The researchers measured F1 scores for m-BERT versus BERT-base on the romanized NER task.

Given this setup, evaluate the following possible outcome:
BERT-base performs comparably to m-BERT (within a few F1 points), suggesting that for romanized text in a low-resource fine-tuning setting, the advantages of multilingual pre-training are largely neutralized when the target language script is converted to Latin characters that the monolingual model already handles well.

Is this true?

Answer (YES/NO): YES